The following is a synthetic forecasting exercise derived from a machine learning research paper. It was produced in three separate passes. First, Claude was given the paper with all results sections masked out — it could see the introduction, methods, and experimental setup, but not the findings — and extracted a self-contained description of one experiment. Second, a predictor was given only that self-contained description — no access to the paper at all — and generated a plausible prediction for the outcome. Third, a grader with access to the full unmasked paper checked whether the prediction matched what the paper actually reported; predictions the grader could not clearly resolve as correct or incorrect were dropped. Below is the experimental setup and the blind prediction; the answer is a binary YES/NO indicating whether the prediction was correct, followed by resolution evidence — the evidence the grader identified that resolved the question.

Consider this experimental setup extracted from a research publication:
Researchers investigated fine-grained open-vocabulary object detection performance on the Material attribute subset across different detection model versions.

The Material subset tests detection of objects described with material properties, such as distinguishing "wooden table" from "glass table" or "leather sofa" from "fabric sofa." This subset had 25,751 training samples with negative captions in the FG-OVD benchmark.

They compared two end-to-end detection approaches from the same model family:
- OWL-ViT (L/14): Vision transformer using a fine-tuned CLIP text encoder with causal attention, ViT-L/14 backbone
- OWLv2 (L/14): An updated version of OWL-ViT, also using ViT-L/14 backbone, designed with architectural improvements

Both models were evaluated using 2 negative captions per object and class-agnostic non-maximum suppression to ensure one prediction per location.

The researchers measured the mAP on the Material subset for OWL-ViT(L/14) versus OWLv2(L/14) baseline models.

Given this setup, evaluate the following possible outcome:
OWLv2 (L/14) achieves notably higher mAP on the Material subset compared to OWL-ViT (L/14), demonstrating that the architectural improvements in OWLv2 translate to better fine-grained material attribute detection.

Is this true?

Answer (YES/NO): NO